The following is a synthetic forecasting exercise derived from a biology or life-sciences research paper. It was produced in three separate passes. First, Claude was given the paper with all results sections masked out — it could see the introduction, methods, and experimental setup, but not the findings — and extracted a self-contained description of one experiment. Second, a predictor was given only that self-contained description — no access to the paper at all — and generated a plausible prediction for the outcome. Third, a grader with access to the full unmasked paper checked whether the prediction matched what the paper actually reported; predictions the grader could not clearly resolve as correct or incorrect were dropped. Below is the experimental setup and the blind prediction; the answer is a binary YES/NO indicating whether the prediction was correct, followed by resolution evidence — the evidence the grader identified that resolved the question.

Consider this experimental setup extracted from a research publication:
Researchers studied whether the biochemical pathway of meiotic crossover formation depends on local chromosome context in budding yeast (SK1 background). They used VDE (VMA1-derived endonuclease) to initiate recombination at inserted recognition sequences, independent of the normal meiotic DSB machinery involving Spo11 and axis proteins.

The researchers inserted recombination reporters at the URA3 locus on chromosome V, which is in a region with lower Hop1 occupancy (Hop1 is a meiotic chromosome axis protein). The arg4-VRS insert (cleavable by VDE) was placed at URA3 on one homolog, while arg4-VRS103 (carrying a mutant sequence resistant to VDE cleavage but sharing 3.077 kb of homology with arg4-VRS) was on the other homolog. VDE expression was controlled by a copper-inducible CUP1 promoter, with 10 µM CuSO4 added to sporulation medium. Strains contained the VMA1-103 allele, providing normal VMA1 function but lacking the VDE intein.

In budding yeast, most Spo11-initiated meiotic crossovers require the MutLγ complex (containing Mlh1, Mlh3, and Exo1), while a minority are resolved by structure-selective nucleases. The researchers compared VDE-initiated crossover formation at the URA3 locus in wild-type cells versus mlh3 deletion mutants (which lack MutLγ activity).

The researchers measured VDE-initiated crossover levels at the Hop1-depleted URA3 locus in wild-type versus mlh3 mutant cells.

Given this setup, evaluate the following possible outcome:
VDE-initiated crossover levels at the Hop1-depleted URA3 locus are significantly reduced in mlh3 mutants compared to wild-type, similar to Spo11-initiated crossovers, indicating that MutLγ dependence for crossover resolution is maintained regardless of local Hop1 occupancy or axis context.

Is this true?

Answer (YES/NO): NO